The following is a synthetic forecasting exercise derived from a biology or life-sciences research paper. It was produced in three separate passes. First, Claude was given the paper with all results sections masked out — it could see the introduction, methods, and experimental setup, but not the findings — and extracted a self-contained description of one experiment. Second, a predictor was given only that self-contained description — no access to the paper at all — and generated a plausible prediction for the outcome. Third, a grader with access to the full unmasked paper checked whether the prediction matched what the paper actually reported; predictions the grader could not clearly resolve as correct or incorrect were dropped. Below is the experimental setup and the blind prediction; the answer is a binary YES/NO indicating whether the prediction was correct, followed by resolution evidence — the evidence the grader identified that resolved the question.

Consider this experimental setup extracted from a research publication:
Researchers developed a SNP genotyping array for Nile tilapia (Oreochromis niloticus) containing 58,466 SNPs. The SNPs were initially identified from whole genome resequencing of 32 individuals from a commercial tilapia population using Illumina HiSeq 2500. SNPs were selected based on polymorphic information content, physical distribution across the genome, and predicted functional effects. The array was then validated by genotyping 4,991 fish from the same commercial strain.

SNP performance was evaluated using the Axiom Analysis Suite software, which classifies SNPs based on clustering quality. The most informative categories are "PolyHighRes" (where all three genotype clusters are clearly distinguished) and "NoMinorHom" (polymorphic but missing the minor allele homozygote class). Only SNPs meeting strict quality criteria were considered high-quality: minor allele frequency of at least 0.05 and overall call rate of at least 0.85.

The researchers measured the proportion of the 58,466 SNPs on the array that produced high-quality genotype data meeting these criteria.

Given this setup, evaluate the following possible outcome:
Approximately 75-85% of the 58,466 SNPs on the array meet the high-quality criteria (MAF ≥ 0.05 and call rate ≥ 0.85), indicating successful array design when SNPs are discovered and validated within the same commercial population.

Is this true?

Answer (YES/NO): NO